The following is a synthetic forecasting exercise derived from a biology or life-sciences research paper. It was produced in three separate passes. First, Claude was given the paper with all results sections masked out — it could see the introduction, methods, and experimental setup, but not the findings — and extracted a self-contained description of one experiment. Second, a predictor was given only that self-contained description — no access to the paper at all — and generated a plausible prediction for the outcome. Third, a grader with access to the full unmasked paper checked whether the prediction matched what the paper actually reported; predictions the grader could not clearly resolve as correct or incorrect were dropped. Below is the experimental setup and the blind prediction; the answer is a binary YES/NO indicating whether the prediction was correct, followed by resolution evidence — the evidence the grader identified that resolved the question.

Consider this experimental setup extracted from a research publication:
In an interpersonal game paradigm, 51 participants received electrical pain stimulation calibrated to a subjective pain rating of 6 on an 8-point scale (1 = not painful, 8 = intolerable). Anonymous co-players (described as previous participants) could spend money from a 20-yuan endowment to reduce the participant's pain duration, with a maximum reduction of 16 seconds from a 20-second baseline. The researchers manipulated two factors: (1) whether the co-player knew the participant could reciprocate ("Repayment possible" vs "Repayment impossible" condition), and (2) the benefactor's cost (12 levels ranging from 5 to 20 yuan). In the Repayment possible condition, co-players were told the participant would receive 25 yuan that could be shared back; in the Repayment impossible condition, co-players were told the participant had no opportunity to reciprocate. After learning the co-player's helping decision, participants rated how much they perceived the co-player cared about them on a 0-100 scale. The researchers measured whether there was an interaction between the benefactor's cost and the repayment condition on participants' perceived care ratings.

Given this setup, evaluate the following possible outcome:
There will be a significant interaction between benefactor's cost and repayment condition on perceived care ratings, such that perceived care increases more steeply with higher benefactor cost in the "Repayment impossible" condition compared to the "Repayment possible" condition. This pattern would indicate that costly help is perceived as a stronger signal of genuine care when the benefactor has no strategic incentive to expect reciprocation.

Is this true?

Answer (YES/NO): YES